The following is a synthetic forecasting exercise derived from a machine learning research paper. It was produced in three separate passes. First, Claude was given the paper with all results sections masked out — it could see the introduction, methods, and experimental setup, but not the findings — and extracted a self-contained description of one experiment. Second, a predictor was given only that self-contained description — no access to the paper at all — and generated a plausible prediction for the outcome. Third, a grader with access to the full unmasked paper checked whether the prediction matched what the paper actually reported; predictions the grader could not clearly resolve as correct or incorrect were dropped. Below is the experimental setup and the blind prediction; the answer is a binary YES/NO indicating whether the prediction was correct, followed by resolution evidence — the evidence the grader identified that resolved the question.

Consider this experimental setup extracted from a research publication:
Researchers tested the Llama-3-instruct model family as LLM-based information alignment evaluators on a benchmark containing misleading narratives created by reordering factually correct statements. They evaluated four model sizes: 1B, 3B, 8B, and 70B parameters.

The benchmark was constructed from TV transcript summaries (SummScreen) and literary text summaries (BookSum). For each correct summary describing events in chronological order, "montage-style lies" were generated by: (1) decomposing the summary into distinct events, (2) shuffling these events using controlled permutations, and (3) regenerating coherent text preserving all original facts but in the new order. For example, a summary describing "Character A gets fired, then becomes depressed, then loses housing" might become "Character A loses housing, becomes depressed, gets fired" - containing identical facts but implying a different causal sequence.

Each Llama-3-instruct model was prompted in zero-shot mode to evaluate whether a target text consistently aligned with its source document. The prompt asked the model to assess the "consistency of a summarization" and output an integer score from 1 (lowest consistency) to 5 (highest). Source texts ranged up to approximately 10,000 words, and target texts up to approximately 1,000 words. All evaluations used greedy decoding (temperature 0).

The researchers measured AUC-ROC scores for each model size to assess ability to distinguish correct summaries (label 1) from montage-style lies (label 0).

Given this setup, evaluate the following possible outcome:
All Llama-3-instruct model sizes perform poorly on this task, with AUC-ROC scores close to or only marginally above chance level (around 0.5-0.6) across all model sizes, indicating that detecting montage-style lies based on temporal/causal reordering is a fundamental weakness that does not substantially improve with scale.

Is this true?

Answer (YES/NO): YES